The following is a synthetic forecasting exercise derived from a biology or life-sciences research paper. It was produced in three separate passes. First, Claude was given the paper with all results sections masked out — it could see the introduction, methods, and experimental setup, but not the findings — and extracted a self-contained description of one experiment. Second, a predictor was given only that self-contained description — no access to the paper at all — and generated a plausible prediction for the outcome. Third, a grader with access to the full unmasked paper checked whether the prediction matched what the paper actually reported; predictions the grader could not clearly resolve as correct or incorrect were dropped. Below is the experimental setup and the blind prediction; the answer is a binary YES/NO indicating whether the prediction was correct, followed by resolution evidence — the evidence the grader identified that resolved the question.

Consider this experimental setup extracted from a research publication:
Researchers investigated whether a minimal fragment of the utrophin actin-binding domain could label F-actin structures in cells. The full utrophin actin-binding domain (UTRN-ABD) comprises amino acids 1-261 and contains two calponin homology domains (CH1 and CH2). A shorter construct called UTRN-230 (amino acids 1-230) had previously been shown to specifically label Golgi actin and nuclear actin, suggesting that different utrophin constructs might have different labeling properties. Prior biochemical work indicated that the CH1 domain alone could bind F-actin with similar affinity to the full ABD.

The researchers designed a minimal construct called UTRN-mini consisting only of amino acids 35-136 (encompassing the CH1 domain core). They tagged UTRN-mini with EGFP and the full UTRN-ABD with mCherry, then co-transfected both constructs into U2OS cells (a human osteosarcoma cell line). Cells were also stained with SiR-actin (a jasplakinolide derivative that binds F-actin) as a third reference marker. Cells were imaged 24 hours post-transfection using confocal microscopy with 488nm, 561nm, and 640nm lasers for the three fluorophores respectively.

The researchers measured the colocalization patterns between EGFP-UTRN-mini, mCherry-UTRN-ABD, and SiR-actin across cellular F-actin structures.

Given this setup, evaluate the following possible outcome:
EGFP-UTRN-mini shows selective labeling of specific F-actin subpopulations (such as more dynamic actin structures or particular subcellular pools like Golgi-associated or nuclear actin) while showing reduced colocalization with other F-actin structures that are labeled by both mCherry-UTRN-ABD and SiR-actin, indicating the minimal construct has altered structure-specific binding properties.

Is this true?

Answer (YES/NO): NO